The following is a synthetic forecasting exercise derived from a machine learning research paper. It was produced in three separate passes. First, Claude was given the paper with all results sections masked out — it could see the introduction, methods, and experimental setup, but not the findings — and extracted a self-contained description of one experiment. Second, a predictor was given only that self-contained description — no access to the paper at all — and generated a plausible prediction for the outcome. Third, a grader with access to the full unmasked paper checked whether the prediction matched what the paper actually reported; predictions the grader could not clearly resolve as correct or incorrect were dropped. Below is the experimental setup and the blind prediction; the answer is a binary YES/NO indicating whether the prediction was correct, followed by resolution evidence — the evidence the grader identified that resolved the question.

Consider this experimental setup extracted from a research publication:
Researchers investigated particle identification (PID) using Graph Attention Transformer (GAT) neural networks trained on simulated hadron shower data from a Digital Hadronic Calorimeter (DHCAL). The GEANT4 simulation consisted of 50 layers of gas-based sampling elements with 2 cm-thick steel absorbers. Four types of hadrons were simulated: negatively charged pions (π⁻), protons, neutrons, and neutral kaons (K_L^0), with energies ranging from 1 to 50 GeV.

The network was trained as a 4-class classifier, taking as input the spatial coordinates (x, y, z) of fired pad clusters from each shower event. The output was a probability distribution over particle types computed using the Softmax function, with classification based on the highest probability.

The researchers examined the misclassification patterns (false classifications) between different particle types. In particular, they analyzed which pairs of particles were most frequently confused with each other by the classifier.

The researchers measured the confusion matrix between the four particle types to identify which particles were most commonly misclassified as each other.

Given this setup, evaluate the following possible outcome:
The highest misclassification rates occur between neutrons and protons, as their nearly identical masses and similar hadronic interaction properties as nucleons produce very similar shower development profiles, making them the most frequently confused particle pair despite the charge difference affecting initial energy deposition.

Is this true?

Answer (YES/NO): NO